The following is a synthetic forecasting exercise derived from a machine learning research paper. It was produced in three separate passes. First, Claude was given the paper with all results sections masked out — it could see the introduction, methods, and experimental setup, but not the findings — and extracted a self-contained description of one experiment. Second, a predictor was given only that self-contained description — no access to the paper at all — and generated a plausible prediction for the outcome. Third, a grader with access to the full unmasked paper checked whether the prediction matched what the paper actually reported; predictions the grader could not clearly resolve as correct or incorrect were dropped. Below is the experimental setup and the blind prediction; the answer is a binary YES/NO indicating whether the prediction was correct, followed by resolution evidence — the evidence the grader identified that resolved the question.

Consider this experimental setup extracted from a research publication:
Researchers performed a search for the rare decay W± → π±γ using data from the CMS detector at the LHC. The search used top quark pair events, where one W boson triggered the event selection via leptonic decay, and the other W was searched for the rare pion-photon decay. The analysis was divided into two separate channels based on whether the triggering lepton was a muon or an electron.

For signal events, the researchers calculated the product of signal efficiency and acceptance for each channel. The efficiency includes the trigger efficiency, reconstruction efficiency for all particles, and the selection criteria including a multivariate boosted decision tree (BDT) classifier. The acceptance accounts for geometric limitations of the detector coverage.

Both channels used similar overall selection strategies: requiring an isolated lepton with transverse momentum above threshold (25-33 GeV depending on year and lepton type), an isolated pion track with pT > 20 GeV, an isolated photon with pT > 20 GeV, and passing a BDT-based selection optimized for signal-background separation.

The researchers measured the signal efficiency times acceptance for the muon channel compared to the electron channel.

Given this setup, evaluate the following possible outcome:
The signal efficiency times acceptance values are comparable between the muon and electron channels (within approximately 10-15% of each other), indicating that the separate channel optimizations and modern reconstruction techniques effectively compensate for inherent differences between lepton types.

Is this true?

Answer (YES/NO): NO